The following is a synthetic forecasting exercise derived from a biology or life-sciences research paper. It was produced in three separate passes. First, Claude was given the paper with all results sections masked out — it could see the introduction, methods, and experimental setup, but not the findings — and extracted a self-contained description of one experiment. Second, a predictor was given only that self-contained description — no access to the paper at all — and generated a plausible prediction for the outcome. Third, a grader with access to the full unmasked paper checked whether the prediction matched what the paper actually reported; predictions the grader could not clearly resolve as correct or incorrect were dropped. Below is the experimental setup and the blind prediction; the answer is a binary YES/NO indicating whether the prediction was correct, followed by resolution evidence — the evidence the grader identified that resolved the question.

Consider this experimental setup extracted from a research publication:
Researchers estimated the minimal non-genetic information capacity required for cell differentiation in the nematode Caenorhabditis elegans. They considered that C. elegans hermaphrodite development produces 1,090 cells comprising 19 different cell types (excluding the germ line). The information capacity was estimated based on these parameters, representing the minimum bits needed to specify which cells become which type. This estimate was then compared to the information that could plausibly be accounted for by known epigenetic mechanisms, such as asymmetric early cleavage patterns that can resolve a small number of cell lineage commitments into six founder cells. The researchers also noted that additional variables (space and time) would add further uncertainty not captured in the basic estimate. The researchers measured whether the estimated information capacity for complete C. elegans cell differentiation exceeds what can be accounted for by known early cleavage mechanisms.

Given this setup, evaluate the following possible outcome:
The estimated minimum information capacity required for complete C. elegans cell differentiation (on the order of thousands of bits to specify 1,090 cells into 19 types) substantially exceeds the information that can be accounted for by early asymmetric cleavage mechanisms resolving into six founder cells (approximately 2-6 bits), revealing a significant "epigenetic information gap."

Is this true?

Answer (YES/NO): YES